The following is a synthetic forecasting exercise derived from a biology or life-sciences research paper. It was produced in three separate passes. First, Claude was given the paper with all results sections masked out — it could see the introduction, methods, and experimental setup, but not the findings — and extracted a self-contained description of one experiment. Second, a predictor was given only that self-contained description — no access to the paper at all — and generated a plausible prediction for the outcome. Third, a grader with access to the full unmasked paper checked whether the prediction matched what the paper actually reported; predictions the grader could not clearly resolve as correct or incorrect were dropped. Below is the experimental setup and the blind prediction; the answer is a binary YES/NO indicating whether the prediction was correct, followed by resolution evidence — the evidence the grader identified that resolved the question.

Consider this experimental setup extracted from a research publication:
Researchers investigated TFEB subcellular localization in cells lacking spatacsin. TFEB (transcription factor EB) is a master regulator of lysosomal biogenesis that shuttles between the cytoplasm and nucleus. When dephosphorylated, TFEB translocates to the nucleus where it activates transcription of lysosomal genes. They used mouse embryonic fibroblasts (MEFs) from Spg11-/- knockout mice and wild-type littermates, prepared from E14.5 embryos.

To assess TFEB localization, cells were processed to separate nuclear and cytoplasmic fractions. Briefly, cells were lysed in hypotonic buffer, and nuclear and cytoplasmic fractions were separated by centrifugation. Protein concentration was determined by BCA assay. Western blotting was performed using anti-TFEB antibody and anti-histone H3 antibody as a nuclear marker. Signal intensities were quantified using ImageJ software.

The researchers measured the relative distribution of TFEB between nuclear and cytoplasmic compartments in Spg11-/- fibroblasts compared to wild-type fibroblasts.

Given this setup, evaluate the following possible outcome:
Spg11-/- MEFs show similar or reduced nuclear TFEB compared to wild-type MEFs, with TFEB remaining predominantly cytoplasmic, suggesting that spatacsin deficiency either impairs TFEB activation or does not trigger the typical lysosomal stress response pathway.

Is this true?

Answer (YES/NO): NO